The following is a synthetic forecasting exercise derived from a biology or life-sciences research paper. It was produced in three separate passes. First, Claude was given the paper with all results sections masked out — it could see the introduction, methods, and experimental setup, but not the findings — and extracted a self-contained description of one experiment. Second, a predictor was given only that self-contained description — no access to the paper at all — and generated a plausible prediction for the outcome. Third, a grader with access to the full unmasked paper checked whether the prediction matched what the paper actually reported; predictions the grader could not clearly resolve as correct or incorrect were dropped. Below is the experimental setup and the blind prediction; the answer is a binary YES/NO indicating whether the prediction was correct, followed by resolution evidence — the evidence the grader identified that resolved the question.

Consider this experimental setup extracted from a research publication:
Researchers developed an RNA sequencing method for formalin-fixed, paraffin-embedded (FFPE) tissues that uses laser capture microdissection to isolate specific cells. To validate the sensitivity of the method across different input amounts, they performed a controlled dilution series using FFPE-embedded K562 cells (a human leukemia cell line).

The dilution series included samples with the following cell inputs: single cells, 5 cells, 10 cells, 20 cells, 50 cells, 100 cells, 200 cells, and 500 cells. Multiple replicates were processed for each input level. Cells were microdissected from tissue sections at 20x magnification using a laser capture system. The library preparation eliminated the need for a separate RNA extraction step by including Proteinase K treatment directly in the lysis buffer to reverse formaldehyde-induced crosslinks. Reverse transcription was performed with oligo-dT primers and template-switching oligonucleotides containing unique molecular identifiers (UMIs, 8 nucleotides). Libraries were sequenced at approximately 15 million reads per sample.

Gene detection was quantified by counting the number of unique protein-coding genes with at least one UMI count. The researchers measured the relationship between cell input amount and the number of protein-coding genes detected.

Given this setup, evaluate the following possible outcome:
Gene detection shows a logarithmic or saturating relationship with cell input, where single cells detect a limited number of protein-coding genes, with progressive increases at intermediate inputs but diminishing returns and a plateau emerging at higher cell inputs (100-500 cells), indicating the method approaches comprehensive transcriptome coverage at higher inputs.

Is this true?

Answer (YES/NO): NO